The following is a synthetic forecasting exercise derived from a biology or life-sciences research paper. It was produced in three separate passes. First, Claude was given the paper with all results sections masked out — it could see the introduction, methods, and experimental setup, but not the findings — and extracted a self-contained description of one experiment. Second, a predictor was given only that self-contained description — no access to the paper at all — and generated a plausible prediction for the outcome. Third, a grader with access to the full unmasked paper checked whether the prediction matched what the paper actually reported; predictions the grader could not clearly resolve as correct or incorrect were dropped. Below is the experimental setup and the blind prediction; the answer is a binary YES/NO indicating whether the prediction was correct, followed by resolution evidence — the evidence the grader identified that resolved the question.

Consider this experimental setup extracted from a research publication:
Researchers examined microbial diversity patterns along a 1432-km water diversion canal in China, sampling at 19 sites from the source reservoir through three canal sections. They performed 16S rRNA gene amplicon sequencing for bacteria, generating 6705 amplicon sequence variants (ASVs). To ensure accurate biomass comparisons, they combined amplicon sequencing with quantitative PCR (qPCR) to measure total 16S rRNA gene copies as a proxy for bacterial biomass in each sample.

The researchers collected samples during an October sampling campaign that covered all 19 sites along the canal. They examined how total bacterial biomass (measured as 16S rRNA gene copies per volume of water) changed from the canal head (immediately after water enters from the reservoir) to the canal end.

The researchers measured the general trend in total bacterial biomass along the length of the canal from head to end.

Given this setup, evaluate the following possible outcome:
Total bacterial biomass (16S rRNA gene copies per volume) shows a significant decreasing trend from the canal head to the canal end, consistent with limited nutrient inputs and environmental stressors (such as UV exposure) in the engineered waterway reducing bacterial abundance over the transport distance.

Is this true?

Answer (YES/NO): NO